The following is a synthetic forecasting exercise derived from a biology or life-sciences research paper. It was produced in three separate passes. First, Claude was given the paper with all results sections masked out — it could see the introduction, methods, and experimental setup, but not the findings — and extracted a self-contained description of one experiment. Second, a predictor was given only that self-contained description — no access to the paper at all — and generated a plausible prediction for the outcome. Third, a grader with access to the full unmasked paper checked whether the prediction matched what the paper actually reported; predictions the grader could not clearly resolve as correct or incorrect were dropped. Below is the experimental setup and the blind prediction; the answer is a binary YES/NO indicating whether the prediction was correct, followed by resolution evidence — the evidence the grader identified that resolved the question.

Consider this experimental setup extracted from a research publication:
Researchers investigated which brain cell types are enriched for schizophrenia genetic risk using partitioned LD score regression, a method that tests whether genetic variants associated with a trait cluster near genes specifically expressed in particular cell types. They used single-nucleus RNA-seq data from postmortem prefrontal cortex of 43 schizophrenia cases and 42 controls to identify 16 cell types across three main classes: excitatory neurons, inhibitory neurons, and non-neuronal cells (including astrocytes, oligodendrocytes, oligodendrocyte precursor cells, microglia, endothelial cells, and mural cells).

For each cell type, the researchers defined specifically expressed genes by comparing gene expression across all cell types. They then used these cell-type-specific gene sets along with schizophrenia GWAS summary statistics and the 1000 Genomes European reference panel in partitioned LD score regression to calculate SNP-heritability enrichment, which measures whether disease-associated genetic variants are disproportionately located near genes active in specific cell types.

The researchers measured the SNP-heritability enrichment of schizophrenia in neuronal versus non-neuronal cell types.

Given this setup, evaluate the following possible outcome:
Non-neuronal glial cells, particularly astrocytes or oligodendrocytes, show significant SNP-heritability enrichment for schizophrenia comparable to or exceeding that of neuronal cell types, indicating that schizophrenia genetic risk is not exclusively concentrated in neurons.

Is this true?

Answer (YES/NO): NO